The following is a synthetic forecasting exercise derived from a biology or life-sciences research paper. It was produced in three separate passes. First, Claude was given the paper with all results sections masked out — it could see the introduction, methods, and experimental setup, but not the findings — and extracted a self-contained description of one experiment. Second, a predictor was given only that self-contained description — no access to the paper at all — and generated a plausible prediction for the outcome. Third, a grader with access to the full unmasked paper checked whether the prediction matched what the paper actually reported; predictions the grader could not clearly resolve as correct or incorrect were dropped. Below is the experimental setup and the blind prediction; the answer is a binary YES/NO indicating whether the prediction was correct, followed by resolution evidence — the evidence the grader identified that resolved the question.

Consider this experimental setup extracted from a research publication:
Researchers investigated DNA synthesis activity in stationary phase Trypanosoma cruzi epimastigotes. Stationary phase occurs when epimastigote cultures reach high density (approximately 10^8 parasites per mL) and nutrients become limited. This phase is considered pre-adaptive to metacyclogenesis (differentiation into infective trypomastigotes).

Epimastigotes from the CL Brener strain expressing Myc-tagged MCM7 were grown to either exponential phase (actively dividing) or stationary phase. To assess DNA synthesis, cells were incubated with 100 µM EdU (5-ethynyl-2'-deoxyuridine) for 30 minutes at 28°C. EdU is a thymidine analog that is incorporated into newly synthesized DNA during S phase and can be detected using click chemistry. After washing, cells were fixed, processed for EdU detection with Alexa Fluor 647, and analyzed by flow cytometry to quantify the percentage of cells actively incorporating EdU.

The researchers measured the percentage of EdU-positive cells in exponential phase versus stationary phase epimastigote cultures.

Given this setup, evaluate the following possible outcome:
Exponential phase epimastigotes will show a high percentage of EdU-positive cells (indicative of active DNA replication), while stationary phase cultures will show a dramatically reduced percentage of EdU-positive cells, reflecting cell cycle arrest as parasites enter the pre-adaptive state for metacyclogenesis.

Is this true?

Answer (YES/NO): YES